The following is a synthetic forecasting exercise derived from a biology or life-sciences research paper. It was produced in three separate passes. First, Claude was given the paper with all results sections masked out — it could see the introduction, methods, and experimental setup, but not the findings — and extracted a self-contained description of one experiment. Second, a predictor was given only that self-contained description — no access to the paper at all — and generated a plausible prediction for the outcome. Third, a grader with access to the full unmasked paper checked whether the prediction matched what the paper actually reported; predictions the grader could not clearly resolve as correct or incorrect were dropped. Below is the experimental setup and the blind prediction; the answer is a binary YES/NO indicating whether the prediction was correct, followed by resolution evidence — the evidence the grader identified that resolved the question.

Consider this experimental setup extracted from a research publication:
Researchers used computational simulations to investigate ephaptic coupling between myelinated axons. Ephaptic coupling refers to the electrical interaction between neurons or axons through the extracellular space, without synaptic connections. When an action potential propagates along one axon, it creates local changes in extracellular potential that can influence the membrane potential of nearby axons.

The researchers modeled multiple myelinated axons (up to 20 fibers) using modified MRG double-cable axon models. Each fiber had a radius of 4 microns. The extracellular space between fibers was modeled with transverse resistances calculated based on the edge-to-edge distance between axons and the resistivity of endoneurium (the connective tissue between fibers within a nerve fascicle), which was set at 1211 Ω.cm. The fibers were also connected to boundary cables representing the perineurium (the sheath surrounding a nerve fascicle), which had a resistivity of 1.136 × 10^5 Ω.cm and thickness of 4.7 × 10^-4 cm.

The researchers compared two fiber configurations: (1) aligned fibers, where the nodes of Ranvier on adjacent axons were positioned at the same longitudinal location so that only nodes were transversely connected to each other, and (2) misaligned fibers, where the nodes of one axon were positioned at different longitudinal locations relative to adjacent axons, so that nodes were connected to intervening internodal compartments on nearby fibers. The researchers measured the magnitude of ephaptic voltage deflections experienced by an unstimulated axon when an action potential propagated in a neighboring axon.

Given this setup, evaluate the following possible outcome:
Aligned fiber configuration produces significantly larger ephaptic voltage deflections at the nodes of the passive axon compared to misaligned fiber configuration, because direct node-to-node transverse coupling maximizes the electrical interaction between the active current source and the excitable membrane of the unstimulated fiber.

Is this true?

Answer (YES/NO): YES